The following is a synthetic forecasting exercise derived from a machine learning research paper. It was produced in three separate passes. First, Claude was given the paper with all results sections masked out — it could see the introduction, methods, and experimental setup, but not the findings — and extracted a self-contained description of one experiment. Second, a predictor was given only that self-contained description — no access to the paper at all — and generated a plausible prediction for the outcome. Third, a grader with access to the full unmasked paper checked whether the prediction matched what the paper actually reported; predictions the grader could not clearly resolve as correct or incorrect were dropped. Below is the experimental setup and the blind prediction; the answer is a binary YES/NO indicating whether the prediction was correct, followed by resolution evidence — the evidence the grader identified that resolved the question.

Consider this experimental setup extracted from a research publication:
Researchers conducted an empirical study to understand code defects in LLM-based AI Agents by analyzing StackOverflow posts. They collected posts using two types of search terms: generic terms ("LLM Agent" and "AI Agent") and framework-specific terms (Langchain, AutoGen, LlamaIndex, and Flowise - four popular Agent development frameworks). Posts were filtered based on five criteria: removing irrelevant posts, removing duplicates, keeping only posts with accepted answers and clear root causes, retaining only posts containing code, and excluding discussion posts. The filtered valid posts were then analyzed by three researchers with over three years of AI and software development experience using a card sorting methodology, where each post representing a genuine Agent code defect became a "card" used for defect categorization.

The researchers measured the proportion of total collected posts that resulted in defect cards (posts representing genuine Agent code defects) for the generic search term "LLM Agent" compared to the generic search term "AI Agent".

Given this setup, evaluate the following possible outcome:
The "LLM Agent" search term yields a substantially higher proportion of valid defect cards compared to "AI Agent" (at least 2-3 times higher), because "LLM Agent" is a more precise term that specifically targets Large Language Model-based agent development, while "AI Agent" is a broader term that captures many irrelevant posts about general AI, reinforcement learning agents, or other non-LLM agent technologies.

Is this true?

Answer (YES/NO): YES